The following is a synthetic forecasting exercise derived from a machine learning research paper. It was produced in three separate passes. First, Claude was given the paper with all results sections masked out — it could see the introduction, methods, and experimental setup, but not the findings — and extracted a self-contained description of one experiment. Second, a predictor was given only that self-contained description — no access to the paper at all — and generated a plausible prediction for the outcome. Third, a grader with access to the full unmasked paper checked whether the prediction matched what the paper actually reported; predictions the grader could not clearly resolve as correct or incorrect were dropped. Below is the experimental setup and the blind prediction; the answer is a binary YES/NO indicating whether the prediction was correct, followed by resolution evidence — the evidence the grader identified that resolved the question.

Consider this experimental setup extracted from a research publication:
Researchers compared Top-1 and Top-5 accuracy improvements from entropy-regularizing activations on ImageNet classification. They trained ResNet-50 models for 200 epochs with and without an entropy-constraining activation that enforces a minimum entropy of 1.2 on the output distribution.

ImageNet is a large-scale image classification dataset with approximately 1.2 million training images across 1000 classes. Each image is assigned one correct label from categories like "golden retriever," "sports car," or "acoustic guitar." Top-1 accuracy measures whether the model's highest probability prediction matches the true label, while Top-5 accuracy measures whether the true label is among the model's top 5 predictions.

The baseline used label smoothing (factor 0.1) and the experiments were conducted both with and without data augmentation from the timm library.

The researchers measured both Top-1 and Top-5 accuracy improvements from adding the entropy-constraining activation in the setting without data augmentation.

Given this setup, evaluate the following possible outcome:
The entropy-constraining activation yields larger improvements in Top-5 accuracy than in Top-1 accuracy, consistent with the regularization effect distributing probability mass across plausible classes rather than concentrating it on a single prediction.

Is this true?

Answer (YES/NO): NO